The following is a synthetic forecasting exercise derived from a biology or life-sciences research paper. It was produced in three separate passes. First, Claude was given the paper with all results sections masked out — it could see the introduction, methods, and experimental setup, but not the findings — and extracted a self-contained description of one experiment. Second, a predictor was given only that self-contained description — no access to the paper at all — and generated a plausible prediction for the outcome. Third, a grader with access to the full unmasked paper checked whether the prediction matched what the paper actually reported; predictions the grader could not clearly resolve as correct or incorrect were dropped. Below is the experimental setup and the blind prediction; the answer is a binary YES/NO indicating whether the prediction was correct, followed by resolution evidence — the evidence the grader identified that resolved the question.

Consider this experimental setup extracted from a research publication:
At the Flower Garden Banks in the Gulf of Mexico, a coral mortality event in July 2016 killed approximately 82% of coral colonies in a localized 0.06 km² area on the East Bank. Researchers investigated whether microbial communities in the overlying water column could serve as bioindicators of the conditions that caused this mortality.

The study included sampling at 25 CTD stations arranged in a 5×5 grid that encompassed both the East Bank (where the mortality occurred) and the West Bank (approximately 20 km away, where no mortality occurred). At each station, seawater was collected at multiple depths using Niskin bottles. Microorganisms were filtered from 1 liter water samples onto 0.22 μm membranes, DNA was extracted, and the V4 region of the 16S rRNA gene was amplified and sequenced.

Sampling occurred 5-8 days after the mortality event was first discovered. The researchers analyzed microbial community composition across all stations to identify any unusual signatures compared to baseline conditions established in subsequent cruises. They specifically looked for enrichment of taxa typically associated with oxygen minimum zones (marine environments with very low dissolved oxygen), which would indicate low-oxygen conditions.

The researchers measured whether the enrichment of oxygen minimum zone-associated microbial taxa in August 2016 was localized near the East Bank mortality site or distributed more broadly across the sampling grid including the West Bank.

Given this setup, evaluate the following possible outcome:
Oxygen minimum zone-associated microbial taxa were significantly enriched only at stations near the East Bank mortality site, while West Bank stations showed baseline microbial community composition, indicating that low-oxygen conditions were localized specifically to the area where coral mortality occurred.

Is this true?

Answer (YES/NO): NO